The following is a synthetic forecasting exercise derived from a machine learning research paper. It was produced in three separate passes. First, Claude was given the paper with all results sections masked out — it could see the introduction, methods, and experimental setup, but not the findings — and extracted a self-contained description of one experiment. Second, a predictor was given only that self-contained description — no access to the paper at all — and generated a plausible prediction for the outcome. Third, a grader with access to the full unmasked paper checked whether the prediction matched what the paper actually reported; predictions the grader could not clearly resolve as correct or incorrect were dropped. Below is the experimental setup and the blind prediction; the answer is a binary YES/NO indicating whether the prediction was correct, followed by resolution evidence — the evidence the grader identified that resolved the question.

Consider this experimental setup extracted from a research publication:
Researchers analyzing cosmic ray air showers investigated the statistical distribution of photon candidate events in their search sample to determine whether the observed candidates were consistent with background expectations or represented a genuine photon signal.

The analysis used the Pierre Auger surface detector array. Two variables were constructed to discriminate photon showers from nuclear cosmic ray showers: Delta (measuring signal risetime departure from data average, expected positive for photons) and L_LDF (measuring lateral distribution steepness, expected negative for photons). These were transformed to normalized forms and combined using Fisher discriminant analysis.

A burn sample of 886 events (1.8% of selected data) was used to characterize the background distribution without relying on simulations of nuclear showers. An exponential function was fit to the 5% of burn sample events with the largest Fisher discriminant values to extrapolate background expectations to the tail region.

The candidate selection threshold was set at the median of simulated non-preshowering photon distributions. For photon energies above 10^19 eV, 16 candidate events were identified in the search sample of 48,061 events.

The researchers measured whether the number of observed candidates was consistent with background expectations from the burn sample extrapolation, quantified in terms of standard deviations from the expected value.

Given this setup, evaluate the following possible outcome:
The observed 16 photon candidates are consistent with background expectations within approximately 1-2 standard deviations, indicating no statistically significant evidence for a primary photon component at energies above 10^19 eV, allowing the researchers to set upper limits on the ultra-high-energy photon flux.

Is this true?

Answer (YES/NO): YES